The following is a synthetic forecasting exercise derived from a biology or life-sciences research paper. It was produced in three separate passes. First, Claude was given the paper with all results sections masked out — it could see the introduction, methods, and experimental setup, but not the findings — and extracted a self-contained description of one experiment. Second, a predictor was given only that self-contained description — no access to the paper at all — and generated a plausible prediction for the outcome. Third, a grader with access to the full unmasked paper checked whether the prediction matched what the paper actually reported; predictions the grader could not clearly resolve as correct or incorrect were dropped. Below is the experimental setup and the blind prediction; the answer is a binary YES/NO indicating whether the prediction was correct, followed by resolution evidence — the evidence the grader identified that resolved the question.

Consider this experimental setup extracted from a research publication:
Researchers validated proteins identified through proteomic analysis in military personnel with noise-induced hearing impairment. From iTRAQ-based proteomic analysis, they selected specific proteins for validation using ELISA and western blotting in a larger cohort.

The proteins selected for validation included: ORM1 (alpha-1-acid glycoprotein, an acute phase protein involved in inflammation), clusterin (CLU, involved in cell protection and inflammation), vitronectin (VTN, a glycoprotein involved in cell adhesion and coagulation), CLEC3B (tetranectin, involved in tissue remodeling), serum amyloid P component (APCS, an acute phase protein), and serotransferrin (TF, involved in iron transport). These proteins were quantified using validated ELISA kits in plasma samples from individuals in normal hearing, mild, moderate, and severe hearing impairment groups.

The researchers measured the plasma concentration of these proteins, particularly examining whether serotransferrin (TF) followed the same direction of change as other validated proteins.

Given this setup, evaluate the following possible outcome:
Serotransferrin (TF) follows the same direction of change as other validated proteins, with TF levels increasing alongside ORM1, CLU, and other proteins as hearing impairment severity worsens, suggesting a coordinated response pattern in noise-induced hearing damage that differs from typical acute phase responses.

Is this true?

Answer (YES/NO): NO